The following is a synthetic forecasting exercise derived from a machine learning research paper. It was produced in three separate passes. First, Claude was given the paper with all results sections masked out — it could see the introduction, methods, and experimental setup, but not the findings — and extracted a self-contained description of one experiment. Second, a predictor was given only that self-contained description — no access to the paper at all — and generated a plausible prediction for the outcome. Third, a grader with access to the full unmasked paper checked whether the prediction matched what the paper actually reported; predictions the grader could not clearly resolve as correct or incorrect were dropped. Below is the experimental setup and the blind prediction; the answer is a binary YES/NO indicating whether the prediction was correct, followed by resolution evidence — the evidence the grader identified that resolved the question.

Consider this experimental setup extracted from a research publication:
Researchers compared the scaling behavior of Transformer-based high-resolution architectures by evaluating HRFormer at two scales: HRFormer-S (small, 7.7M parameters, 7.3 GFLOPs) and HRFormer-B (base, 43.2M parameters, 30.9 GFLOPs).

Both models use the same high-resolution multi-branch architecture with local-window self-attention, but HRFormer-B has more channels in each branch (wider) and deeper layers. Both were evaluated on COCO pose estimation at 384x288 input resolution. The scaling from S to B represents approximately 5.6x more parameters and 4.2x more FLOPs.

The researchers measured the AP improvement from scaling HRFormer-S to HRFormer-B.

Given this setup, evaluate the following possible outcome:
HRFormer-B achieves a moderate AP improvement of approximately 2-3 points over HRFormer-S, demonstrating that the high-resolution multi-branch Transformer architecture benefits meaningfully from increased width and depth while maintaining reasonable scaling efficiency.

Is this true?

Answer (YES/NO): NO